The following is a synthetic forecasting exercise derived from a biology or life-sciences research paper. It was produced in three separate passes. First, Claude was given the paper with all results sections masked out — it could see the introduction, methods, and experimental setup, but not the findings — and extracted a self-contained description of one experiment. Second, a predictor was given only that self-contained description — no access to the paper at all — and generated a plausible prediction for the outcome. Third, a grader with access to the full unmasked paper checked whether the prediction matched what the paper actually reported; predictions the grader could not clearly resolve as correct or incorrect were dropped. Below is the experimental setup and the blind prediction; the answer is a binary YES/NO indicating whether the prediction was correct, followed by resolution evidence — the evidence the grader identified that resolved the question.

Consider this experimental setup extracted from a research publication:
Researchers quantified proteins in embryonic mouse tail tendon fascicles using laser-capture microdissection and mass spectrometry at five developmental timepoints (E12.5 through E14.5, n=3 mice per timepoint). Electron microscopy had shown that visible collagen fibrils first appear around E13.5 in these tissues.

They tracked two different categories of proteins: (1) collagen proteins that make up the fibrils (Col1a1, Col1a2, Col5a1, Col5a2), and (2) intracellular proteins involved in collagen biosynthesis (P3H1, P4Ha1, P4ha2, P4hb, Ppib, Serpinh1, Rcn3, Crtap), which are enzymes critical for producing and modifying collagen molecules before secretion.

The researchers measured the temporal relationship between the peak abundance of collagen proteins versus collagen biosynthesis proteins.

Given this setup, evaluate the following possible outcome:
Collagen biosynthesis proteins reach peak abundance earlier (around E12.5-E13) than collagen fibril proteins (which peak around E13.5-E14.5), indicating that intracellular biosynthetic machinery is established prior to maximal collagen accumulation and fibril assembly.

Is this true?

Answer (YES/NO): NO